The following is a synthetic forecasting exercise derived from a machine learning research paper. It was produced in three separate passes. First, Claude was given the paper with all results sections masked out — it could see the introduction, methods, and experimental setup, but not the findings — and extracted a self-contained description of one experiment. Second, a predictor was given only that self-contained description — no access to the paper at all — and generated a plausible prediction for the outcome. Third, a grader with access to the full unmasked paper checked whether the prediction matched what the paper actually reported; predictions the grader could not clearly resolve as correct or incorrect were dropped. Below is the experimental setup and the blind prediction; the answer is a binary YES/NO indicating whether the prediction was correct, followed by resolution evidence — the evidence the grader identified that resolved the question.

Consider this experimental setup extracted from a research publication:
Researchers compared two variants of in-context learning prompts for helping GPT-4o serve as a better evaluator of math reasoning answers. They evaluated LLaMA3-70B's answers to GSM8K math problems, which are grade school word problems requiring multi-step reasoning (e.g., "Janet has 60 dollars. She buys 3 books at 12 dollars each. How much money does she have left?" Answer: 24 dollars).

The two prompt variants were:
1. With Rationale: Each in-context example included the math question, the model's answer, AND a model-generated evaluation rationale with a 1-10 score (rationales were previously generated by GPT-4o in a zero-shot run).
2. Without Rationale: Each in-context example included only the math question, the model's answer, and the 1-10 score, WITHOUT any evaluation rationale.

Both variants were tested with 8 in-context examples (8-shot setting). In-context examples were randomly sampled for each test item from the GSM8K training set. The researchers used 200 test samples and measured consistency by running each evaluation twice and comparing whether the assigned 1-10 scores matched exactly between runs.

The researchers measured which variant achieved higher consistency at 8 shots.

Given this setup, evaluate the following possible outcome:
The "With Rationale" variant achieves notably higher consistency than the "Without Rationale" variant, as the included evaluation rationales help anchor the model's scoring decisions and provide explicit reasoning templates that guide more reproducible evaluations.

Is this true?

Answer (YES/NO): YES